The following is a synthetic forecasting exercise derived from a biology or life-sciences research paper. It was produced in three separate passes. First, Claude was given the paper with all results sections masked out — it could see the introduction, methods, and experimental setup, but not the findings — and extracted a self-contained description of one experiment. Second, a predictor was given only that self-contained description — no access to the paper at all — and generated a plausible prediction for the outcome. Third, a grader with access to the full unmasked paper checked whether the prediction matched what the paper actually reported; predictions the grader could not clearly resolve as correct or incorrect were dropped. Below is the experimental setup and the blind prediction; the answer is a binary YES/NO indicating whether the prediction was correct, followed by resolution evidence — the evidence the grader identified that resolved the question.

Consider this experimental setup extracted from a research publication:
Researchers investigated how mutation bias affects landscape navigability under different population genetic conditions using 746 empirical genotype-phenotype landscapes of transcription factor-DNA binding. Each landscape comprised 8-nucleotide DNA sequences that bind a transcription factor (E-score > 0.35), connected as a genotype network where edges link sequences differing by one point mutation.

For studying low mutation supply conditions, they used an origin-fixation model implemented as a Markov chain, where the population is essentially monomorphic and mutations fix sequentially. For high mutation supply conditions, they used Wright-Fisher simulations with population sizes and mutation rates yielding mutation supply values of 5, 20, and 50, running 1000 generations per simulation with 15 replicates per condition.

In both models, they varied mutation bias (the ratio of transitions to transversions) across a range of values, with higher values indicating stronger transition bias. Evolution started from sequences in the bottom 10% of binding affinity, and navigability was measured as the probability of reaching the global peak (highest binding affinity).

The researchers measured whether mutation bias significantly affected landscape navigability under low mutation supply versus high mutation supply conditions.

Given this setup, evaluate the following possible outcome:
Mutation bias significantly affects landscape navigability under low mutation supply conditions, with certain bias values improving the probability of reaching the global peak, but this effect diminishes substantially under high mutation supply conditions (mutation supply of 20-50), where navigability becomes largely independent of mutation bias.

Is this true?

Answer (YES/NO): YES